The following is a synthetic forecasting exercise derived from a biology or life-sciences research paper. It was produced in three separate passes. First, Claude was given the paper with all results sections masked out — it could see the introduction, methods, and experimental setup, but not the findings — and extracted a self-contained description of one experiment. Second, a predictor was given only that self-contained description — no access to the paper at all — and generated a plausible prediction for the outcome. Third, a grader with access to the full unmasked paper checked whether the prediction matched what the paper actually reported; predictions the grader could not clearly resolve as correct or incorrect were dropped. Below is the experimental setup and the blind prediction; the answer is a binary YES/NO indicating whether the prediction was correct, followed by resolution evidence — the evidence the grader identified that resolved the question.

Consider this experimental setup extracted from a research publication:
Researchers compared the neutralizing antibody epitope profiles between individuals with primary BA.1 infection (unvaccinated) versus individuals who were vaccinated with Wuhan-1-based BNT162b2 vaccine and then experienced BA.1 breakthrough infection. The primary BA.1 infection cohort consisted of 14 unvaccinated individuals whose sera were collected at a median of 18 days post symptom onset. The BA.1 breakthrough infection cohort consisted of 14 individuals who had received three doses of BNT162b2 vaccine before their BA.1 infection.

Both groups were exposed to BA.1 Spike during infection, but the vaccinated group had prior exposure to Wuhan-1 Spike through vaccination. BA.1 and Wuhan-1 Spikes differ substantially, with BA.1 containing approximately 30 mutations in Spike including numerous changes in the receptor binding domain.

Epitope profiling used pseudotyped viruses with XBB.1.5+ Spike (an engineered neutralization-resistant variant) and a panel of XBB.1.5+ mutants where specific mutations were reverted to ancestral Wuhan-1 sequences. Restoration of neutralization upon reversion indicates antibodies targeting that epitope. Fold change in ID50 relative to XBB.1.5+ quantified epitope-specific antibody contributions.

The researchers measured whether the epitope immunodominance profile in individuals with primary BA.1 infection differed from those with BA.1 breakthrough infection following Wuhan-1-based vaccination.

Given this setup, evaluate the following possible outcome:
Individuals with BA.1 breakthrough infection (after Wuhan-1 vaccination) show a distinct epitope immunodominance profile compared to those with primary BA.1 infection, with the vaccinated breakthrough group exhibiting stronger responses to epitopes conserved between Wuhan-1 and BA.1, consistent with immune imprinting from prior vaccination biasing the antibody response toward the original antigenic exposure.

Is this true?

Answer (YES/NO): YES